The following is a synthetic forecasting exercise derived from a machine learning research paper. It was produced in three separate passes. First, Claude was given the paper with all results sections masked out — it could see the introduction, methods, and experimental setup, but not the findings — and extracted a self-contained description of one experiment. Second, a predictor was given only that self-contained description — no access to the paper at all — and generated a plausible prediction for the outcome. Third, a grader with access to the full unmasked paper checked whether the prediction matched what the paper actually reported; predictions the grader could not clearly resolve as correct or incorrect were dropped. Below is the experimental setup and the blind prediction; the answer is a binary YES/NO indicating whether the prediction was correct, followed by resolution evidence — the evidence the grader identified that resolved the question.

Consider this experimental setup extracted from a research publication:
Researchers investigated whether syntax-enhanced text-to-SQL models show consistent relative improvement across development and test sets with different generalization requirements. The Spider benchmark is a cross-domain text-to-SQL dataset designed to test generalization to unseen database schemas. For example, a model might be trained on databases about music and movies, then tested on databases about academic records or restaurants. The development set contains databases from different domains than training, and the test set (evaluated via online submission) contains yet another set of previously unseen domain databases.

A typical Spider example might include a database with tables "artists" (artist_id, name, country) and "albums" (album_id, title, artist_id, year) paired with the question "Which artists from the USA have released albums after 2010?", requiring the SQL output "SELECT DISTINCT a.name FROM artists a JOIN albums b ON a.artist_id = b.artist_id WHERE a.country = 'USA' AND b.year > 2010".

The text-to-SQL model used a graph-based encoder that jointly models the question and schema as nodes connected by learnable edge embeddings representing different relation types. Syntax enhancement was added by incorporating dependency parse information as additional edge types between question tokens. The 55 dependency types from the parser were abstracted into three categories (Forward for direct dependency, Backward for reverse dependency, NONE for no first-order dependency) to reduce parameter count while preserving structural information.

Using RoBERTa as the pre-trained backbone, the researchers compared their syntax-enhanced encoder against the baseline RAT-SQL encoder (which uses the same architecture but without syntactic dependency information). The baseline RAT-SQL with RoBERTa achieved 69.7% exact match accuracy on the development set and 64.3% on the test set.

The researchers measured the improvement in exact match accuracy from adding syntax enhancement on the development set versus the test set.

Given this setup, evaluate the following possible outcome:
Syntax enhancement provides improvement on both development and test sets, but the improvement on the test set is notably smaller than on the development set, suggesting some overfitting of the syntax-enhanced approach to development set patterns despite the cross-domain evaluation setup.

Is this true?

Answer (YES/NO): NO